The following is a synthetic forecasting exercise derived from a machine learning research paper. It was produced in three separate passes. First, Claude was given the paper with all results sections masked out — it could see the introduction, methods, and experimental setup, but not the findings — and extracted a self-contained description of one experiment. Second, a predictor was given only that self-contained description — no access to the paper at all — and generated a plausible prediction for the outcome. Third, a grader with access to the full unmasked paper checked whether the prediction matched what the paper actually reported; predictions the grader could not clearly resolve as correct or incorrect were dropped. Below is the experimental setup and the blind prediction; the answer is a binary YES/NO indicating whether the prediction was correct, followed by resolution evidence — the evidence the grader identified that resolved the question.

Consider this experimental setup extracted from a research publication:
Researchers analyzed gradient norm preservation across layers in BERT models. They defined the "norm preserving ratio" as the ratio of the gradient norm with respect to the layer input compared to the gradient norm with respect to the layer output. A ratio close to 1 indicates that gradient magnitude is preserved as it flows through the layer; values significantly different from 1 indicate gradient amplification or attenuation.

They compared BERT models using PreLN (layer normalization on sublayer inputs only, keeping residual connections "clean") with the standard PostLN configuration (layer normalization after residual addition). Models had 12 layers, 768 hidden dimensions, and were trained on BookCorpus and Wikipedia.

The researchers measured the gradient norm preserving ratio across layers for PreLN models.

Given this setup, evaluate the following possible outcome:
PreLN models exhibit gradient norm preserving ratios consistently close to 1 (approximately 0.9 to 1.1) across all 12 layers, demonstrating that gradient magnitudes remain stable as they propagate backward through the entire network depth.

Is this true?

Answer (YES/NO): YES